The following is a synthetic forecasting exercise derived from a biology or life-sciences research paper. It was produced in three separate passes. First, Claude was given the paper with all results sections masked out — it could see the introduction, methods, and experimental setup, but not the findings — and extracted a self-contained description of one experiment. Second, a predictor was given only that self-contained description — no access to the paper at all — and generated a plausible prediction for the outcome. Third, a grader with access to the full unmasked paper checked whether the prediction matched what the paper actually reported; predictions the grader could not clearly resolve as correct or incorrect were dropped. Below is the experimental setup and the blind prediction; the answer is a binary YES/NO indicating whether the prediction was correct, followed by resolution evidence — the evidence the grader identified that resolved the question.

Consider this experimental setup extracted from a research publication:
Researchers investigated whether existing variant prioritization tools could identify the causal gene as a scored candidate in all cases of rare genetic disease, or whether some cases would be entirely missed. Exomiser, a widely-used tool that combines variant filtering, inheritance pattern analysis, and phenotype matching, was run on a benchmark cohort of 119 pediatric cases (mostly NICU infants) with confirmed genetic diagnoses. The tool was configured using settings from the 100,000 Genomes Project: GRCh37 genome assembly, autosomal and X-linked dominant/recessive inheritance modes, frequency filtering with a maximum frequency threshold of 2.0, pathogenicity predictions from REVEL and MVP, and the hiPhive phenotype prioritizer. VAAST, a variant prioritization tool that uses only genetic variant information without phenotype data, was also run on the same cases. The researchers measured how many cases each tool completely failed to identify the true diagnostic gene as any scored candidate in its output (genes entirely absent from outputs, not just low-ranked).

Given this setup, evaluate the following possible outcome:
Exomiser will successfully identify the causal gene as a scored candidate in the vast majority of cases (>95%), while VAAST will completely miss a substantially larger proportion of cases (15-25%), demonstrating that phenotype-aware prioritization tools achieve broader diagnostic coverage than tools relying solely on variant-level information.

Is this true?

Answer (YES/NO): NO